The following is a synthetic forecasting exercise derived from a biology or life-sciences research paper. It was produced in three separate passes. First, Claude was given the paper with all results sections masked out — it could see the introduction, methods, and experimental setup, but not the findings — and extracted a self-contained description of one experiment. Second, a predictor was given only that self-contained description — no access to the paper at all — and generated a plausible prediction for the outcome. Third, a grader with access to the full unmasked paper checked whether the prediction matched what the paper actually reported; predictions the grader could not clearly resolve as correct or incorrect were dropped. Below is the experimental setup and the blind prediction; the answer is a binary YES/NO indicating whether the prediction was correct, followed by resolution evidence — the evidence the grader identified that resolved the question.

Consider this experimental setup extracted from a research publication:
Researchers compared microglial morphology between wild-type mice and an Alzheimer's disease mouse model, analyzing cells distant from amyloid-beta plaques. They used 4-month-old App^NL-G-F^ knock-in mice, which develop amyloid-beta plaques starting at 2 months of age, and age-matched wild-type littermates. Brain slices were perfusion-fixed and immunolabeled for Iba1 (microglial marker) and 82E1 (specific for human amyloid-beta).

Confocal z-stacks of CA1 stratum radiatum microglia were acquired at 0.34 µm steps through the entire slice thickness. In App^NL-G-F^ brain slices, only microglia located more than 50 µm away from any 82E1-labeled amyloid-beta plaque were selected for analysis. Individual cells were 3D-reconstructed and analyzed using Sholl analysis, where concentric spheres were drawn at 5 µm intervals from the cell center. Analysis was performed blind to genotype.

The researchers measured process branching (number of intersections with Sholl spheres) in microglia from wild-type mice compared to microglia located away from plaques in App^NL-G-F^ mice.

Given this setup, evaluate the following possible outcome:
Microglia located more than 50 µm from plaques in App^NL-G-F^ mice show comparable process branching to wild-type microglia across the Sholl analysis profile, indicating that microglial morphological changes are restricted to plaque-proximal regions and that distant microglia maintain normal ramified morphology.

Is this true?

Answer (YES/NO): NO